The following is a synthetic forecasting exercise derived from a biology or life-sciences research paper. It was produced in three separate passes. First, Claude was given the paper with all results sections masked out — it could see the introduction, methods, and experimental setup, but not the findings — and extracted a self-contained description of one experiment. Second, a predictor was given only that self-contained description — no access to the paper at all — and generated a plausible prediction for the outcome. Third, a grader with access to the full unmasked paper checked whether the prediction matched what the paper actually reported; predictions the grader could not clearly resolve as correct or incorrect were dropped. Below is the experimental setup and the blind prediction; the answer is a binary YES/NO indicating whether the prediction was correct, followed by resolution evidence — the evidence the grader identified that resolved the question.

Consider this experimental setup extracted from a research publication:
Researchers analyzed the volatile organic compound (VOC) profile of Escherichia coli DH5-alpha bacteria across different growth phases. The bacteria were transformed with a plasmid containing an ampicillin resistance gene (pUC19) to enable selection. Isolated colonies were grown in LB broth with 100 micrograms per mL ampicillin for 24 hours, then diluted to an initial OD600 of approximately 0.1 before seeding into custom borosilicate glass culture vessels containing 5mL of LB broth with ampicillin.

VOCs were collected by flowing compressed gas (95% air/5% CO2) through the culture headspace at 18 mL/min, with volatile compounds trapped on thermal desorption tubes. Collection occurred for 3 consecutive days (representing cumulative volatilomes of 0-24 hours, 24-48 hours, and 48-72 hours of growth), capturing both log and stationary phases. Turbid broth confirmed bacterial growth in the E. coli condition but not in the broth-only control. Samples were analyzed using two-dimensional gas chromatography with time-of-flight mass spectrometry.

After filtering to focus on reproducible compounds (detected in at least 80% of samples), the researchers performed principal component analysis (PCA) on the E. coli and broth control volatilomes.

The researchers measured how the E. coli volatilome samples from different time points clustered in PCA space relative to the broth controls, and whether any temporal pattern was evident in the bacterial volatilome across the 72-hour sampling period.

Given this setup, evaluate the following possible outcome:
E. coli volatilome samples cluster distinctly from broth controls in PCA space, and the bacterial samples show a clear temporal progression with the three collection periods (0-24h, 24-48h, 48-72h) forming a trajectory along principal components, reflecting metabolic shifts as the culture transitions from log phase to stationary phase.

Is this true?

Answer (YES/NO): NO